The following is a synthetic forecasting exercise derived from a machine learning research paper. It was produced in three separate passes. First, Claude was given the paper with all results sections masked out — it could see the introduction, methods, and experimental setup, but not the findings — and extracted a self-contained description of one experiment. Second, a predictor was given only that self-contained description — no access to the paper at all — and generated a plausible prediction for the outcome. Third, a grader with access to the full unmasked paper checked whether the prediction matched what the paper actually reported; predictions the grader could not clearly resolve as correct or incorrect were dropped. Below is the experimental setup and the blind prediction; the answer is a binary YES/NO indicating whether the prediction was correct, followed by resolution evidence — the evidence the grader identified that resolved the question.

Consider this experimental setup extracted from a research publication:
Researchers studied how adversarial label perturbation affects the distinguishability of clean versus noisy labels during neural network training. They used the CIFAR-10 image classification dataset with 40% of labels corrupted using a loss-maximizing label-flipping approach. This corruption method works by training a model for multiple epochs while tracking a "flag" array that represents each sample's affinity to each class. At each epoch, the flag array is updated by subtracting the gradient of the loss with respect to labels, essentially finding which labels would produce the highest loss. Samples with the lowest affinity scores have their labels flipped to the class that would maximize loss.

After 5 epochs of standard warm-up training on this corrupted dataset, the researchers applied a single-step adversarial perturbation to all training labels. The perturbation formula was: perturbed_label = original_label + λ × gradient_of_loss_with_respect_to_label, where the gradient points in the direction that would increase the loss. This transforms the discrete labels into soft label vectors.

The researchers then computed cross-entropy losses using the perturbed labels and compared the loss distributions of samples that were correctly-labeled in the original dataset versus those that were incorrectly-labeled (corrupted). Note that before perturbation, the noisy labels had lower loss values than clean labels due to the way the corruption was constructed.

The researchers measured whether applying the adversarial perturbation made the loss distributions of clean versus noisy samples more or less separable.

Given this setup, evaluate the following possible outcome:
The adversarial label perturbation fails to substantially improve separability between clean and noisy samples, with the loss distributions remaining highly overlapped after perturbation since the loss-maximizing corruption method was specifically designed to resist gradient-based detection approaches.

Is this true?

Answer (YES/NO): NO